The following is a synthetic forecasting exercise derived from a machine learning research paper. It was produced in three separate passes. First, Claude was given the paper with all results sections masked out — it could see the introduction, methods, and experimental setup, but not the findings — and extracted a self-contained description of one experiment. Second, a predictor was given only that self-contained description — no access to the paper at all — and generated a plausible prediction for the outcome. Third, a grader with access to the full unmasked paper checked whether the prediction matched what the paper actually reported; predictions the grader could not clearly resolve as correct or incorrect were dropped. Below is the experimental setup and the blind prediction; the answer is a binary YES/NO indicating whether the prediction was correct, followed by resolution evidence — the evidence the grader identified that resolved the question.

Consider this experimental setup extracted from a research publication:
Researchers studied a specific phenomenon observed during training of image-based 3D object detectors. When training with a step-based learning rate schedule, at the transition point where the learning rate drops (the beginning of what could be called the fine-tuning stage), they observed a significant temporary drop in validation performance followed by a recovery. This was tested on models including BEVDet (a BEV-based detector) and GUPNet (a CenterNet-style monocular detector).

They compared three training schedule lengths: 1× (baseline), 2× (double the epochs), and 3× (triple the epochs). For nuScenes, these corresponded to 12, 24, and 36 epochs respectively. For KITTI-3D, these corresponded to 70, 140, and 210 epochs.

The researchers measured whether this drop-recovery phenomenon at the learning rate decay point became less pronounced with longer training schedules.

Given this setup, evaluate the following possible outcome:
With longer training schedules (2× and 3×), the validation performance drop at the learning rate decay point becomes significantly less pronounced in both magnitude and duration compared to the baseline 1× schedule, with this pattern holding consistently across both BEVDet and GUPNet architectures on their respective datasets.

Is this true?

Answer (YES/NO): YES